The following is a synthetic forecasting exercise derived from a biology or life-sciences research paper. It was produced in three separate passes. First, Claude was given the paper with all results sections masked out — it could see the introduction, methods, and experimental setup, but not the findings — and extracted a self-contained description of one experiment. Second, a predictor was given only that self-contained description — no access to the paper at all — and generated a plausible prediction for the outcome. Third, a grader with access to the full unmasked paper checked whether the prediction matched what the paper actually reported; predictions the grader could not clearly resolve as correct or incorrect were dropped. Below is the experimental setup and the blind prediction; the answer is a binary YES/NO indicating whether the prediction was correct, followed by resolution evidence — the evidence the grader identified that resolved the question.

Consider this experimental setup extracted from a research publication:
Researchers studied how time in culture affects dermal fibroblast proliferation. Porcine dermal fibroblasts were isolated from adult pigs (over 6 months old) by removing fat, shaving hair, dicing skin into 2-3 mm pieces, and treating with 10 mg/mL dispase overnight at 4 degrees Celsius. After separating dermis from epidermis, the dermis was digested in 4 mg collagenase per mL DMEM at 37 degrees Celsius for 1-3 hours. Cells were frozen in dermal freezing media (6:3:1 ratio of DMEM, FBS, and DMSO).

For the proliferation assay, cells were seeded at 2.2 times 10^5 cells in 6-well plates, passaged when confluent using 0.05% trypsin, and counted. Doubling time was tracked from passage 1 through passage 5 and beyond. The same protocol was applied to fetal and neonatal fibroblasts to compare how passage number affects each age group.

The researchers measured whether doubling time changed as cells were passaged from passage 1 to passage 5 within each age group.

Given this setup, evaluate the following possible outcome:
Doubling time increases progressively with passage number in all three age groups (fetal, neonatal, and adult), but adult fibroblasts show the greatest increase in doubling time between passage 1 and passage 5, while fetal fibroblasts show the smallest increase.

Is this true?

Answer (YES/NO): NO